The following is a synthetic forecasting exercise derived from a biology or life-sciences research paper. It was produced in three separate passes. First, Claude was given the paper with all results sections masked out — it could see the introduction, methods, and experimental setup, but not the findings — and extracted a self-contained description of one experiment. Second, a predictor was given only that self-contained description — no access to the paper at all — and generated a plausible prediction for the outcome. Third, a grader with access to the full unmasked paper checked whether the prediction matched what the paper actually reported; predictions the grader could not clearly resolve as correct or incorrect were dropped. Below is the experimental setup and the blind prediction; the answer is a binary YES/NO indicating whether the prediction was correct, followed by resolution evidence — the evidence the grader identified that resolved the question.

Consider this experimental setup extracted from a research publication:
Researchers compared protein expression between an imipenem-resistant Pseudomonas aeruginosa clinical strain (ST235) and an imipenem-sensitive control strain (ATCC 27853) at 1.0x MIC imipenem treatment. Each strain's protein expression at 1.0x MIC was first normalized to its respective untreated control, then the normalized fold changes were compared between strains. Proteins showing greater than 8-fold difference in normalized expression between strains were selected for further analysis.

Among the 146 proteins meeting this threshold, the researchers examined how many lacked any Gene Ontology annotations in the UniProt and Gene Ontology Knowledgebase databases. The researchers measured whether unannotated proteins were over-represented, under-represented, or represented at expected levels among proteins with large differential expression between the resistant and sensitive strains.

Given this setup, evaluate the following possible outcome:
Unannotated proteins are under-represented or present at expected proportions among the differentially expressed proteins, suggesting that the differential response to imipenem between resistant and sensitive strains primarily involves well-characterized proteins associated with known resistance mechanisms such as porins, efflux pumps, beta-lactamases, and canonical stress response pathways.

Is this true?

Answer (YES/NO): NO